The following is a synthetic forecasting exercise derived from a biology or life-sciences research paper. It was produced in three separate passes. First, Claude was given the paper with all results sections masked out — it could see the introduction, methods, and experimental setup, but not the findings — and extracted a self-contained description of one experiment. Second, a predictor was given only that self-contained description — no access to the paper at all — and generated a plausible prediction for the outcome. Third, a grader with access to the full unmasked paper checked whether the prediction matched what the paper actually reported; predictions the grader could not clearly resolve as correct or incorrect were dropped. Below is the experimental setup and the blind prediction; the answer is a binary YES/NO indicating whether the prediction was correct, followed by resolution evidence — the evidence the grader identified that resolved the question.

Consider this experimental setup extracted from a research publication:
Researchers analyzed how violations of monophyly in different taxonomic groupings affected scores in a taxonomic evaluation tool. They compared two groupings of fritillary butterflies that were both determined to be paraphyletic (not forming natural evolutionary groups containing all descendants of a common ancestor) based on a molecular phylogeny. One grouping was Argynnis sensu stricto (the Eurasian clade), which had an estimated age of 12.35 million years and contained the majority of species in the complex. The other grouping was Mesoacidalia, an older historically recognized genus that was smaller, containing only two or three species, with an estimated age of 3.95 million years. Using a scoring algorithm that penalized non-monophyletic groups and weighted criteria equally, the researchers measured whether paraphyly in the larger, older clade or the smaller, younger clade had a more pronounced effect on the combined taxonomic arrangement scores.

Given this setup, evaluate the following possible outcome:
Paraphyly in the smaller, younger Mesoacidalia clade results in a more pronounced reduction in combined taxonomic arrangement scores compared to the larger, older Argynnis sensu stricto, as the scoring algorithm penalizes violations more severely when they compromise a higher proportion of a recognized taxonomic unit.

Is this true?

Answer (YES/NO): NO